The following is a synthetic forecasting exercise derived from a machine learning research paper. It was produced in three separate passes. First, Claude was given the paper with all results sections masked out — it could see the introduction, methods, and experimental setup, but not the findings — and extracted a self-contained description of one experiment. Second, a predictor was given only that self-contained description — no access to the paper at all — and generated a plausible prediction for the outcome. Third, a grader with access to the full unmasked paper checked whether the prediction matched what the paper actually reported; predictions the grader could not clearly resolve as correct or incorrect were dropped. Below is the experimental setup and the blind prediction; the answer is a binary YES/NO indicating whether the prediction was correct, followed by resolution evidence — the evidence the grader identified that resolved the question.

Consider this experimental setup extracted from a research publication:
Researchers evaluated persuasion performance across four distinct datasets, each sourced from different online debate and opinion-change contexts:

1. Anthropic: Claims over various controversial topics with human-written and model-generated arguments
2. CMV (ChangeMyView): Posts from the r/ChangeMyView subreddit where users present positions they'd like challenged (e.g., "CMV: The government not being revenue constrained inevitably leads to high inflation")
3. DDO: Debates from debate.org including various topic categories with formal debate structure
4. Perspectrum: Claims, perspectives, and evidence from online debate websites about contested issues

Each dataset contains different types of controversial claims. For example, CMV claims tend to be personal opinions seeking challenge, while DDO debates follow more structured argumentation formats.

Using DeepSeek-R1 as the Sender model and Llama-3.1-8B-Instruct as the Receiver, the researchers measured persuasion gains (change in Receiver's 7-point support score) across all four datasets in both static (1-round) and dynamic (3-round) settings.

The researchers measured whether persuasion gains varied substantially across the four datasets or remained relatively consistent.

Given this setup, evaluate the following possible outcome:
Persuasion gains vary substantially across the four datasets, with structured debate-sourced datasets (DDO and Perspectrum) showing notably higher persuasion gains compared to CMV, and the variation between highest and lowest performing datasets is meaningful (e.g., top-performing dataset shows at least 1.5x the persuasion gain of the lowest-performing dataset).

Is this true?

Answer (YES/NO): NO